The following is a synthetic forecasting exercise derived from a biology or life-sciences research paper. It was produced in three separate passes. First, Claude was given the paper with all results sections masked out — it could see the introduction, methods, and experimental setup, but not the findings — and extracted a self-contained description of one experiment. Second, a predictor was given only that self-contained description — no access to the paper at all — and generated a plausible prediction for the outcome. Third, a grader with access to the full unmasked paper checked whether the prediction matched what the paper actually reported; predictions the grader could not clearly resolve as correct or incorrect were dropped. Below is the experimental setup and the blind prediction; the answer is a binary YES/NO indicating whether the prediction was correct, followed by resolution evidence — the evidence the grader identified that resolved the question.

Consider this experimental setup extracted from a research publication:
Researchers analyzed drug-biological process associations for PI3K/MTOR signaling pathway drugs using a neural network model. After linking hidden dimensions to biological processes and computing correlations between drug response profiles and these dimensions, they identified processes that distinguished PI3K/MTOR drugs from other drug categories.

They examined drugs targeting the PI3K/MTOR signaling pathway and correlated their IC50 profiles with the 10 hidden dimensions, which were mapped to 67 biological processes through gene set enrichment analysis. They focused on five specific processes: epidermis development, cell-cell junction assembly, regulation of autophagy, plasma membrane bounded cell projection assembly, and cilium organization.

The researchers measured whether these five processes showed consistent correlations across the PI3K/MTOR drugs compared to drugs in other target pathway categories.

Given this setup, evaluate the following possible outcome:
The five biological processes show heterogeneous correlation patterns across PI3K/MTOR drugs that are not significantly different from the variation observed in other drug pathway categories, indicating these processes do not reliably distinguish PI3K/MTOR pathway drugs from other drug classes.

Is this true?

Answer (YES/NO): NO